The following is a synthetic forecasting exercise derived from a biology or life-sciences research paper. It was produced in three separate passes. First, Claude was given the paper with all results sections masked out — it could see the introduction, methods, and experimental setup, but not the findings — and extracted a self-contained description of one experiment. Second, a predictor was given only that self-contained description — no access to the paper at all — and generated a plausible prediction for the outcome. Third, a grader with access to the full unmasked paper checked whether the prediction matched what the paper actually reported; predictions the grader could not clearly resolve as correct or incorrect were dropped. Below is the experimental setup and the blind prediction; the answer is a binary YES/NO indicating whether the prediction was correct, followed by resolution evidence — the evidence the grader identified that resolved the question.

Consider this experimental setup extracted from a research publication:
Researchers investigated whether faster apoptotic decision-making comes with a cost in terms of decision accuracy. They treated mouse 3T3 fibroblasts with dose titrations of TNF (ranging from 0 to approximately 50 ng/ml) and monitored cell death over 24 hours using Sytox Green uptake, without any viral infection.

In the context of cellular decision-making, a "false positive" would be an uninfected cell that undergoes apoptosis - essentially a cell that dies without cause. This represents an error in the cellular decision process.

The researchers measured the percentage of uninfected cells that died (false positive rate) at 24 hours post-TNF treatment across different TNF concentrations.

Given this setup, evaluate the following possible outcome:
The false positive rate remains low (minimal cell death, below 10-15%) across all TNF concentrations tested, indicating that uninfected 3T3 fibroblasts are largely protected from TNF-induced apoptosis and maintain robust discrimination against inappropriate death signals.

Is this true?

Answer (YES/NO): NO